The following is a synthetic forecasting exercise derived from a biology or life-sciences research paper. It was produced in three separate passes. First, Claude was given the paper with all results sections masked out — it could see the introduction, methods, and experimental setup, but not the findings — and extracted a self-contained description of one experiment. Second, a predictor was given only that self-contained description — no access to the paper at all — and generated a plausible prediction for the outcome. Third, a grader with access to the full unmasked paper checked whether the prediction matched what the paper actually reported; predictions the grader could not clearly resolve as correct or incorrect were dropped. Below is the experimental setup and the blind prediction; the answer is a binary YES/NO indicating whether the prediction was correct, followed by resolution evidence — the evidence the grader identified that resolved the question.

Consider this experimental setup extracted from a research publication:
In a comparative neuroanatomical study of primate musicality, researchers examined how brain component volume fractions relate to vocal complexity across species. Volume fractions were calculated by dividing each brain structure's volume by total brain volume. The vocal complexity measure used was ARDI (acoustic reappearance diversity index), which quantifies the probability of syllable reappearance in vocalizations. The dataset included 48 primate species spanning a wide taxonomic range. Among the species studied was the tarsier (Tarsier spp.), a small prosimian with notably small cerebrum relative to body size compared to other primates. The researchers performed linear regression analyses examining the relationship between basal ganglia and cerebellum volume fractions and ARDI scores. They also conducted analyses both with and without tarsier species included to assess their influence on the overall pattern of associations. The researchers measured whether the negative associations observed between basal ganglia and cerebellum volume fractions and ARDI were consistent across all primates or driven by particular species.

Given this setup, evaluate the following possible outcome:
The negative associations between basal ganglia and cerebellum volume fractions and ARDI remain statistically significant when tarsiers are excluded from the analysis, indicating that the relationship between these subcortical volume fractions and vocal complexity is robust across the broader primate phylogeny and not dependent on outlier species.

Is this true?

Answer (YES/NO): NO